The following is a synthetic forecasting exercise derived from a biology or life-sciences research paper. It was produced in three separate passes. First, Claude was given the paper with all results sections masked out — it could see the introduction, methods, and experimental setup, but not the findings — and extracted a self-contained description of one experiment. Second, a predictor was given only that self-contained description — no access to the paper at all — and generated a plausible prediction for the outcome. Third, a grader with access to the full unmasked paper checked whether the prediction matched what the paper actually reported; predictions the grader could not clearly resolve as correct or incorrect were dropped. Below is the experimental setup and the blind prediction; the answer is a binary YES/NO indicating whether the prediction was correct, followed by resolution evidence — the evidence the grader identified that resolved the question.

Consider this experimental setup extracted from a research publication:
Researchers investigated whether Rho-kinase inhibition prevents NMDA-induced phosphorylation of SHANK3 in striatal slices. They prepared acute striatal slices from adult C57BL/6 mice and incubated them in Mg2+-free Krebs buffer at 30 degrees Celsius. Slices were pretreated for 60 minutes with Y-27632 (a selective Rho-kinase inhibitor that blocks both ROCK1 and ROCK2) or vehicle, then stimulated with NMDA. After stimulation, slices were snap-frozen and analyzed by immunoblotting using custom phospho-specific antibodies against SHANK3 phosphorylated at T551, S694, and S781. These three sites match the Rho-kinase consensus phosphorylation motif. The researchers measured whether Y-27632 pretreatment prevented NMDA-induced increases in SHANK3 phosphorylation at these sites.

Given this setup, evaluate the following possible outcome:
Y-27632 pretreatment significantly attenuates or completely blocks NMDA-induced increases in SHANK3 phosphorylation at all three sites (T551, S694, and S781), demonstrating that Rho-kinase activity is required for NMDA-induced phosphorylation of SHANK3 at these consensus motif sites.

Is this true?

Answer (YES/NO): YES